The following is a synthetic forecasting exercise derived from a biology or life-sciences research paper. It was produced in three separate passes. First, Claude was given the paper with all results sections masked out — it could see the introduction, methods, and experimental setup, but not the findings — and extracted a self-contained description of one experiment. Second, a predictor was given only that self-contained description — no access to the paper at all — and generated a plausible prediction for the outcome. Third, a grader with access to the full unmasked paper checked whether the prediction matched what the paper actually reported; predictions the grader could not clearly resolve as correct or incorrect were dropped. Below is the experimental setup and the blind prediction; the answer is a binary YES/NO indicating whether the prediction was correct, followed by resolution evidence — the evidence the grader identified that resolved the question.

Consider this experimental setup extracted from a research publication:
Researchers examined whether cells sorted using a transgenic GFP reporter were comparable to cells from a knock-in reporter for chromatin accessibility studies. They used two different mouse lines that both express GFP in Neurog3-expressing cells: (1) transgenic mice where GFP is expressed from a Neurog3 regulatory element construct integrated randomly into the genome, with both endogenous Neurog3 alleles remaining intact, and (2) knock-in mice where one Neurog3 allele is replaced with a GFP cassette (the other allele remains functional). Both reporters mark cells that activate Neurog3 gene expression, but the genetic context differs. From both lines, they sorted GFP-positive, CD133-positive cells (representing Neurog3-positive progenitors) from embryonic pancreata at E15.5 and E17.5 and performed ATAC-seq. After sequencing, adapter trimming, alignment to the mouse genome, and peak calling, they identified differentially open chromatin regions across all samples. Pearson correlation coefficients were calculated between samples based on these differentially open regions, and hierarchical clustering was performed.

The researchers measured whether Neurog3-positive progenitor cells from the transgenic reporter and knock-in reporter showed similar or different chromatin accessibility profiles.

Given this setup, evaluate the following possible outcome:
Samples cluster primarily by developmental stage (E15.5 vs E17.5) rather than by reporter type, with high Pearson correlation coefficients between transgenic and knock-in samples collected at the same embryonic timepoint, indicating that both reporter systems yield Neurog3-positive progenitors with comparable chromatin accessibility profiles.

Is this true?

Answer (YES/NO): NO